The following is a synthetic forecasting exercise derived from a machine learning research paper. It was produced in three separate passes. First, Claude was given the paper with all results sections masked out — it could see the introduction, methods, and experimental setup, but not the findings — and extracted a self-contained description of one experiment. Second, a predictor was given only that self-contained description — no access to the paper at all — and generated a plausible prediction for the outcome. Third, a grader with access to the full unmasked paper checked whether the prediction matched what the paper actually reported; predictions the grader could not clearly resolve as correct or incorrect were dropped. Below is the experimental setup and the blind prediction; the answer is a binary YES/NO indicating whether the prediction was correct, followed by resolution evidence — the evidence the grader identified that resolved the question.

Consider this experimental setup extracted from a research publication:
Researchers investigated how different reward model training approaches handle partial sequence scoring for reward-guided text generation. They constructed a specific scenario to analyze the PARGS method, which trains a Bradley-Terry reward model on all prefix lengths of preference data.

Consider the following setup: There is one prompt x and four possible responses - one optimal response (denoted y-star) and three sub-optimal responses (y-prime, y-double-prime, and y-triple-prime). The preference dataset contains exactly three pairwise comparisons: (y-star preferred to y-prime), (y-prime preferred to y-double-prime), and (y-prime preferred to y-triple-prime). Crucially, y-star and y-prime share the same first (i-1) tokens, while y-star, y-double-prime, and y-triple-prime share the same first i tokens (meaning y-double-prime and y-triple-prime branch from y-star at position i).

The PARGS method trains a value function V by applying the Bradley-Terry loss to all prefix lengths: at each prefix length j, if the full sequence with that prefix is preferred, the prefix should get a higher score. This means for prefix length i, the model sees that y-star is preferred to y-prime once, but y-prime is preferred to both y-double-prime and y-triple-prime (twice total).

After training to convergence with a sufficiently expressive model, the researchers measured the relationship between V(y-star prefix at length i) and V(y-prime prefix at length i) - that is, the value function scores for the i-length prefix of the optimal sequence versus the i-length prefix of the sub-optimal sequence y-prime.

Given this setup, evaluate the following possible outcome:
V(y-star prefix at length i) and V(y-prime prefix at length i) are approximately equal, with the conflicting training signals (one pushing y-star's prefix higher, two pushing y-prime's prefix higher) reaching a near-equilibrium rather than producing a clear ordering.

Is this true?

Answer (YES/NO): NO